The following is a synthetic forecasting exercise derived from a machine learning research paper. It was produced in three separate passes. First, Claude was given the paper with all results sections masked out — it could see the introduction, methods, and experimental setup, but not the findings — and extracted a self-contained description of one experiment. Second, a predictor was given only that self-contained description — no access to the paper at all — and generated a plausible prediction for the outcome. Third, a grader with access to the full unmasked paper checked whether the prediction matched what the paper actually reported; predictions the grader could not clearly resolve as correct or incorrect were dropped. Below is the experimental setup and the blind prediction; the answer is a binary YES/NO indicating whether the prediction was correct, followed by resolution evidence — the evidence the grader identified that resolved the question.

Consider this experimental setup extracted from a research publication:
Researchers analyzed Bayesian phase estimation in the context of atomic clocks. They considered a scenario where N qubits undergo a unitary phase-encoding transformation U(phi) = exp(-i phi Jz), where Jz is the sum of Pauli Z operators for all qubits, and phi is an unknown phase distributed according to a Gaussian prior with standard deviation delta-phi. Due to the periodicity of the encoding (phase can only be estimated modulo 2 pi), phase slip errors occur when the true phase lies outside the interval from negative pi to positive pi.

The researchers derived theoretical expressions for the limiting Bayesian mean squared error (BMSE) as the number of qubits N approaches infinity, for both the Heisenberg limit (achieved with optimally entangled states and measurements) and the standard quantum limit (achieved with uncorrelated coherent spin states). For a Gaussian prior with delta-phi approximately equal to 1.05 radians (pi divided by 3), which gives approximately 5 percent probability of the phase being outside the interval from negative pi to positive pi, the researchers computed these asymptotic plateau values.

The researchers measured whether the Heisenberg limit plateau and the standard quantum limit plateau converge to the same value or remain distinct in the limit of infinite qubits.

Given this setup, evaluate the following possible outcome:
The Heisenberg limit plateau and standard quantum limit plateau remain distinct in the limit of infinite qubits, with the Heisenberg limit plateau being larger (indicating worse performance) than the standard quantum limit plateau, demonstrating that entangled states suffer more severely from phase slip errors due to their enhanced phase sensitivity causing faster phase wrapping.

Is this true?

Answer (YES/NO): NO